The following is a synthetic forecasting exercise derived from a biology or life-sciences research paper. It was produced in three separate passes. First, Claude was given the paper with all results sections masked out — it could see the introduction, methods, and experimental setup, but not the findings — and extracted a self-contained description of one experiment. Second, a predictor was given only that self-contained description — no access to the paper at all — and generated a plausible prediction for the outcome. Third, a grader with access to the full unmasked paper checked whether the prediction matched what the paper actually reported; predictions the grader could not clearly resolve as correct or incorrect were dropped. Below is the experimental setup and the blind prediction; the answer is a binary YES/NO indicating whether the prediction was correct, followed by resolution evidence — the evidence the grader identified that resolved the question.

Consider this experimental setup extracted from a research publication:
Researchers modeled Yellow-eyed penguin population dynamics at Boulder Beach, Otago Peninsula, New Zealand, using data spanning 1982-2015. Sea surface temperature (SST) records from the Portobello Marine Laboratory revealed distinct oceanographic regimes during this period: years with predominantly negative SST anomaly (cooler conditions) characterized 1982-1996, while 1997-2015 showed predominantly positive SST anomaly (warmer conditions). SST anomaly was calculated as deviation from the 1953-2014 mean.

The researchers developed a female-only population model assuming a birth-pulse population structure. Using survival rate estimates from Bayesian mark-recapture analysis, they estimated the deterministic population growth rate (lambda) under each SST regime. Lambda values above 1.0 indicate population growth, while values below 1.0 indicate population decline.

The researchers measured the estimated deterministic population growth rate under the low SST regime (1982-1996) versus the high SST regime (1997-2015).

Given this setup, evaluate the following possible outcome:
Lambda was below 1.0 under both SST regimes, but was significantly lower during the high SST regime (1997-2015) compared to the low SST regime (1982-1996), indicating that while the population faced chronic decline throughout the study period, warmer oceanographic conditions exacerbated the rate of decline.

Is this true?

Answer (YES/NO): NO